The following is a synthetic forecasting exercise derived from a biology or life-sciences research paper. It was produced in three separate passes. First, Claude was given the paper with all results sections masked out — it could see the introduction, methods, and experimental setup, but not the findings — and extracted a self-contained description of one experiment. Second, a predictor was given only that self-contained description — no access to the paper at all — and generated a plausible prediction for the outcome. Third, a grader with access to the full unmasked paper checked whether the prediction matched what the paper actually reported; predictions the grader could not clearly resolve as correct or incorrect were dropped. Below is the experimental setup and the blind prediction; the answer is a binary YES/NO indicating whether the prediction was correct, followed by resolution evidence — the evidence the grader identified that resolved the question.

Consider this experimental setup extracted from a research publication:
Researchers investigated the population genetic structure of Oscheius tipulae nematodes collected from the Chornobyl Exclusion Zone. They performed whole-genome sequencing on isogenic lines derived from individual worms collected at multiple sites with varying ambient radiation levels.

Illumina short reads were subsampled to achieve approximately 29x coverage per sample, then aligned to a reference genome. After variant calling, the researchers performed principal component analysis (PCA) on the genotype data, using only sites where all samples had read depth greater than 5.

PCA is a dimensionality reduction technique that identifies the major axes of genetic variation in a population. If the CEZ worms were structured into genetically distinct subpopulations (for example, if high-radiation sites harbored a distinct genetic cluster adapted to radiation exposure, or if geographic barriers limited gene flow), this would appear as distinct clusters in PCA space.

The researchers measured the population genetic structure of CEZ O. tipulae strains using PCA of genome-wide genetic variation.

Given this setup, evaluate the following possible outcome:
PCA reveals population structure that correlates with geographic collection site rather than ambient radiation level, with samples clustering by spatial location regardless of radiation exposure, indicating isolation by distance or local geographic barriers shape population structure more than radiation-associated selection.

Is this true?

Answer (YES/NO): NO